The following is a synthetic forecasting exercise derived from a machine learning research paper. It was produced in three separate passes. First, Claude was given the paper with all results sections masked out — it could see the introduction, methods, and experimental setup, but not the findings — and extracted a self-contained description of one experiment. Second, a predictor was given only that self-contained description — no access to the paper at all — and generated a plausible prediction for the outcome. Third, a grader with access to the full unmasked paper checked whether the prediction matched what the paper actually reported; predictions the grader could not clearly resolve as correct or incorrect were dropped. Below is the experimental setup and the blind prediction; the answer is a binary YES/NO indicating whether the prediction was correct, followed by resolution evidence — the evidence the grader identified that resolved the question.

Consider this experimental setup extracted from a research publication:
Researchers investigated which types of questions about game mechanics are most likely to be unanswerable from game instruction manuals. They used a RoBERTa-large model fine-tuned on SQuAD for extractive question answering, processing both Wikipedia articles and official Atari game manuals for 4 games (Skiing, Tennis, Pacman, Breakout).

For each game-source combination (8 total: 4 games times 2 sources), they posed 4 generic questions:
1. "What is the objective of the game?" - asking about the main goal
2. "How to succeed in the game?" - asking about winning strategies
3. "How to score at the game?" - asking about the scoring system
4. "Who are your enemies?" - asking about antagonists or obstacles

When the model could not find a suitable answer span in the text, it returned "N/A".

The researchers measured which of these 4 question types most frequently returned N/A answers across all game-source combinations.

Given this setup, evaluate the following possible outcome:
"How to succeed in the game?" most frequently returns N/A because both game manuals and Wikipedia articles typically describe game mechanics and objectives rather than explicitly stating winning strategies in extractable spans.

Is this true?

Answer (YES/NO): NO